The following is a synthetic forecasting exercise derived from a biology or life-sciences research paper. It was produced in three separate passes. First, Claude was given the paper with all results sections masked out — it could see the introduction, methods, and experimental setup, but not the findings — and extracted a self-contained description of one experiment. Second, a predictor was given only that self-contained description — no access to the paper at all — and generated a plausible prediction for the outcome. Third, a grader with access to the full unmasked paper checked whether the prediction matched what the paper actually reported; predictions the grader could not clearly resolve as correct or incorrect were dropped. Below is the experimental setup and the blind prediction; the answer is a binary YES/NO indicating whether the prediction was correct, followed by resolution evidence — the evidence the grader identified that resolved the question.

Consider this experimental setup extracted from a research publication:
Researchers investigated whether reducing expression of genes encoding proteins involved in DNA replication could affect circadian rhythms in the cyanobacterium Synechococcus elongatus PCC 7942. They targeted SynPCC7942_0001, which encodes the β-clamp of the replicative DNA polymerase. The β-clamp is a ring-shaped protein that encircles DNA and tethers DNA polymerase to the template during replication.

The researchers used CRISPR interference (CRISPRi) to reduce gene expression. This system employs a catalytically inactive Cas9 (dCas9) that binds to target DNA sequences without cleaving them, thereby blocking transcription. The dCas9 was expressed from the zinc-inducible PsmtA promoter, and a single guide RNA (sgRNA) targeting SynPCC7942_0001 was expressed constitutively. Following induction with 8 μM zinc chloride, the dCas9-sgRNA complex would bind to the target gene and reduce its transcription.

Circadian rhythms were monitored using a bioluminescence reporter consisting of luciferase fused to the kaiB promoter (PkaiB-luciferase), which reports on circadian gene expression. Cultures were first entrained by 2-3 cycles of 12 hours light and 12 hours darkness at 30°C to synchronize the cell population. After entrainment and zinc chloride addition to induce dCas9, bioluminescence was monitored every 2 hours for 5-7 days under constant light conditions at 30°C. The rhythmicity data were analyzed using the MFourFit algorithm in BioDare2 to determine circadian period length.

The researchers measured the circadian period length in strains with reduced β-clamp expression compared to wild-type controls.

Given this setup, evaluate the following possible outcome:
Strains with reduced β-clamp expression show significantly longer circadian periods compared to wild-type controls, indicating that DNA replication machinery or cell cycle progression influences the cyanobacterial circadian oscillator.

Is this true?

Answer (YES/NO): YES